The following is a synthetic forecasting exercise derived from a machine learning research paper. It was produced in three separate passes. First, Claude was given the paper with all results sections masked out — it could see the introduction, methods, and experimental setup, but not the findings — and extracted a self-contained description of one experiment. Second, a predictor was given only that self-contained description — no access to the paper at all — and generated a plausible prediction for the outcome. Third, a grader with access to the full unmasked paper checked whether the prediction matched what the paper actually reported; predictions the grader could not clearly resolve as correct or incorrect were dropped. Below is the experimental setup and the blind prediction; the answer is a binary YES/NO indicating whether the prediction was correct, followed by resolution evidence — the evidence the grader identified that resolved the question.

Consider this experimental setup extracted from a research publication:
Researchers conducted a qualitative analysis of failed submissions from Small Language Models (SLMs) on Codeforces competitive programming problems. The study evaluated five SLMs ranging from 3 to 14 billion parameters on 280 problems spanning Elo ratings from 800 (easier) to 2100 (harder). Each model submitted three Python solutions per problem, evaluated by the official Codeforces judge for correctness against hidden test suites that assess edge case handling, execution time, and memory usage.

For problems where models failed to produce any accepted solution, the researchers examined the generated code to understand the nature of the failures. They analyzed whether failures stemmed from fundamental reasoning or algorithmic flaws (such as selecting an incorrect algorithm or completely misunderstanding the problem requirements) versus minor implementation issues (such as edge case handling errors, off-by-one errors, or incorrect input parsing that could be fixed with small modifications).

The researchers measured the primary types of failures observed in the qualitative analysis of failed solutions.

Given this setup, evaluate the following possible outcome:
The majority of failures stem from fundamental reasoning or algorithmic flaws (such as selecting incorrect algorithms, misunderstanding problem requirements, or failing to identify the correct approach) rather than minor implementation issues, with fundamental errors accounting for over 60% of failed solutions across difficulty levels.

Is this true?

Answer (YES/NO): NO